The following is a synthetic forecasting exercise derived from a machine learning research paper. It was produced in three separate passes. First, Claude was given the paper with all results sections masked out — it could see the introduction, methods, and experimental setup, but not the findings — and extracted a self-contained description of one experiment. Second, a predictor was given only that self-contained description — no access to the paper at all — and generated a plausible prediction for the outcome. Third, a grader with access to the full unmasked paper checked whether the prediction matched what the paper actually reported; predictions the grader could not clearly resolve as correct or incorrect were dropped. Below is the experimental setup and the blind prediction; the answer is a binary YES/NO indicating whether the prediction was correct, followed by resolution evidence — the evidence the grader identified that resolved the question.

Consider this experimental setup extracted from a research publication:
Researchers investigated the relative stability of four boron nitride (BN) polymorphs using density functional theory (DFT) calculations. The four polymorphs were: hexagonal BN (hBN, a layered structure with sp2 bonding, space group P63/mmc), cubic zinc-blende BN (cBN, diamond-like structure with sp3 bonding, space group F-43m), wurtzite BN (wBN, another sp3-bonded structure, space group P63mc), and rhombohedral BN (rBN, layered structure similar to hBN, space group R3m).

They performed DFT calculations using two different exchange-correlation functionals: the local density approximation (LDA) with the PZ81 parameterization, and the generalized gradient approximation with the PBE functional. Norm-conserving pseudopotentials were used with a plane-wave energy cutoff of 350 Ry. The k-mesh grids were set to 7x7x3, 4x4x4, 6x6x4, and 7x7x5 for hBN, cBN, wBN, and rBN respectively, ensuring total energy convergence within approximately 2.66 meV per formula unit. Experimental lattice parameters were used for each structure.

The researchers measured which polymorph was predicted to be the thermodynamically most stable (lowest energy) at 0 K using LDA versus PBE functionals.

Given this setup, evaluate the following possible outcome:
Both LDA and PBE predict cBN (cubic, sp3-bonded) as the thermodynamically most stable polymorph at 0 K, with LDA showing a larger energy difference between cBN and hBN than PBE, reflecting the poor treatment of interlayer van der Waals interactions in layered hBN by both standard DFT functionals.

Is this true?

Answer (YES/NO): NO